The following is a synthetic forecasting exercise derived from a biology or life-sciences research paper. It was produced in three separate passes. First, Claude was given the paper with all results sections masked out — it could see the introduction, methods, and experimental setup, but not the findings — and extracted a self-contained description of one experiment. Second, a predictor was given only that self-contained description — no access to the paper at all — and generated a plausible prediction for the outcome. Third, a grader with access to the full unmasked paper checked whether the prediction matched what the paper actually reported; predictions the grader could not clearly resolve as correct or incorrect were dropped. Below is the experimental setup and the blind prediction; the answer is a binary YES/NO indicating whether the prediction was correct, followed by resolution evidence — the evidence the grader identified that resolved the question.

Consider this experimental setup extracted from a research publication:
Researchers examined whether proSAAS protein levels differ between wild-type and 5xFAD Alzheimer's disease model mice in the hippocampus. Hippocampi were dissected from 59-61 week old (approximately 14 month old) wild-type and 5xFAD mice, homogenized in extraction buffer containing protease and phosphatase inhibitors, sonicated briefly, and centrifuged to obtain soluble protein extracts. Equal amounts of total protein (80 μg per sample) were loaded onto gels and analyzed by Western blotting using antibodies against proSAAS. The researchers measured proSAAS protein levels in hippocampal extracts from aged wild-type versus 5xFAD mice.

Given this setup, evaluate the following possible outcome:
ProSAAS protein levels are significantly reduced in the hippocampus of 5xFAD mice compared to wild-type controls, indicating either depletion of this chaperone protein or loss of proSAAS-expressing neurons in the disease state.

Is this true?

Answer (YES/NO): NO